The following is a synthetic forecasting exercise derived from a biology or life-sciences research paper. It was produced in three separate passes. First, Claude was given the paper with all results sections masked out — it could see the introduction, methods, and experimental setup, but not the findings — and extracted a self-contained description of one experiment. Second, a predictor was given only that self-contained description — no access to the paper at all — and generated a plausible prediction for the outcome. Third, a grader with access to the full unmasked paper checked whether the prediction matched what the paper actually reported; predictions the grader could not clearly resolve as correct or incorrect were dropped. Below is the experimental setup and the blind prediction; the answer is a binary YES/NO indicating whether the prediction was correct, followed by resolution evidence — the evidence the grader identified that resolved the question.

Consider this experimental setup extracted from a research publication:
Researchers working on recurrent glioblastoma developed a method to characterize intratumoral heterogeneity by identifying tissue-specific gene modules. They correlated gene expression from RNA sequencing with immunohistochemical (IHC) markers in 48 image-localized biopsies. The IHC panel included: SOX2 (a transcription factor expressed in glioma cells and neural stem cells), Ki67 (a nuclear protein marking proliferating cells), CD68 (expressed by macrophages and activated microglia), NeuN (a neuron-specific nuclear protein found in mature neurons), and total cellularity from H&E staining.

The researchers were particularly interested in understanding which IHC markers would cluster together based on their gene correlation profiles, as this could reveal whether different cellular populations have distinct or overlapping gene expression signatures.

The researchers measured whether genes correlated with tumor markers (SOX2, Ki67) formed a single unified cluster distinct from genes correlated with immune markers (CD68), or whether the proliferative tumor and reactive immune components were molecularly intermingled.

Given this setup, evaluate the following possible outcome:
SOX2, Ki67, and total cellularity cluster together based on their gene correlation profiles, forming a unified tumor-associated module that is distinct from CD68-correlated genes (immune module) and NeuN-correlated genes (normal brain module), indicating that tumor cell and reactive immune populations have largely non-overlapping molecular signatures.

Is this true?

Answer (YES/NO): YES